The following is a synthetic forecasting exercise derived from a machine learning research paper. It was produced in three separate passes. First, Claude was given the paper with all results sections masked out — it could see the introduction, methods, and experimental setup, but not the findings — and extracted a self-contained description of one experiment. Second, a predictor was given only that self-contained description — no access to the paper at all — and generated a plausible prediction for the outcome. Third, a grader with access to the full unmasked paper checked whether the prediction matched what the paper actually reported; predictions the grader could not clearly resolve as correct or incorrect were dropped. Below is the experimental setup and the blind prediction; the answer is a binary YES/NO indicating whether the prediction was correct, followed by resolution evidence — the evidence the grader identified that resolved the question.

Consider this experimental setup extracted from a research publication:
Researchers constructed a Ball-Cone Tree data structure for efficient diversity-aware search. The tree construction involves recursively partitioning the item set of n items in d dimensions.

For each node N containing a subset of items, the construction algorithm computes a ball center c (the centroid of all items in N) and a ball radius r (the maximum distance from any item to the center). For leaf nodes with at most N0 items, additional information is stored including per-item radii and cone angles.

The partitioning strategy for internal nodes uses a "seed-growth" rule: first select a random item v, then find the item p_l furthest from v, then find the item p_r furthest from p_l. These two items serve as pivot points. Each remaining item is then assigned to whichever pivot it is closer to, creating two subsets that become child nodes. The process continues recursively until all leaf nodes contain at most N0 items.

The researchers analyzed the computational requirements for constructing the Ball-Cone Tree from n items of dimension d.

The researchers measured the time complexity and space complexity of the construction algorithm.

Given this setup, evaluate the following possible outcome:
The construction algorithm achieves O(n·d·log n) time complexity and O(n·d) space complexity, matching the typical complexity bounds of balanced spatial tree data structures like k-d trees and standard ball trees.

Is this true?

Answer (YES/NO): YES